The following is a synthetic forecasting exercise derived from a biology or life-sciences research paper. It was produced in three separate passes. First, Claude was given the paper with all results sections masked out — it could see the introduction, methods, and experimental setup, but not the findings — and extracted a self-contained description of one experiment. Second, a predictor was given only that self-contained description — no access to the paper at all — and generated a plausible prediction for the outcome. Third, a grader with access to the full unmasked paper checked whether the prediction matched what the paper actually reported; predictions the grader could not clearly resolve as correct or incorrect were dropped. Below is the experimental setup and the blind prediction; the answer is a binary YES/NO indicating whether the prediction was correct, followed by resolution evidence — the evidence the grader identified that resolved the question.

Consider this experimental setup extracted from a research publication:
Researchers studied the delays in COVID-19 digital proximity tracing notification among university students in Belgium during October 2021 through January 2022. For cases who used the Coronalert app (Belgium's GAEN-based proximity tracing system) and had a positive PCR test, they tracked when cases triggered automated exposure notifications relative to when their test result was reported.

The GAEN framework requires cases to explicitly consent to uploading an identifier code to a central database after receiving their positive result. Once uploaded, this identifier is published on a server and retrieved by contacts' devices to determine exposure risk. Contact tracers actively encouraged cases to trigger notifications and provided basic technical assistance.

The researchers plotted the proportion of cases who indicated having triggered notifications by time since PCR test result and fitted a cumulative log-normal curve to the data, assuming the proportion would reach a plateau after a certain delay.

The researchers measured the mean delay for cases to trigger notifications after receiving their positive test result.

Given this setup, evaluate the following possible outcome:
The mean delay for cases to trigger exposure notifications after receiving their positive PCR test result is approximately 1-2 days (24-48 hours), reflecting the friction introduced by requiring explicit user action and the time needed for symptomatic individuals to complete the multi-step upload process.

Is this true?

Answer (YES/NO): NO